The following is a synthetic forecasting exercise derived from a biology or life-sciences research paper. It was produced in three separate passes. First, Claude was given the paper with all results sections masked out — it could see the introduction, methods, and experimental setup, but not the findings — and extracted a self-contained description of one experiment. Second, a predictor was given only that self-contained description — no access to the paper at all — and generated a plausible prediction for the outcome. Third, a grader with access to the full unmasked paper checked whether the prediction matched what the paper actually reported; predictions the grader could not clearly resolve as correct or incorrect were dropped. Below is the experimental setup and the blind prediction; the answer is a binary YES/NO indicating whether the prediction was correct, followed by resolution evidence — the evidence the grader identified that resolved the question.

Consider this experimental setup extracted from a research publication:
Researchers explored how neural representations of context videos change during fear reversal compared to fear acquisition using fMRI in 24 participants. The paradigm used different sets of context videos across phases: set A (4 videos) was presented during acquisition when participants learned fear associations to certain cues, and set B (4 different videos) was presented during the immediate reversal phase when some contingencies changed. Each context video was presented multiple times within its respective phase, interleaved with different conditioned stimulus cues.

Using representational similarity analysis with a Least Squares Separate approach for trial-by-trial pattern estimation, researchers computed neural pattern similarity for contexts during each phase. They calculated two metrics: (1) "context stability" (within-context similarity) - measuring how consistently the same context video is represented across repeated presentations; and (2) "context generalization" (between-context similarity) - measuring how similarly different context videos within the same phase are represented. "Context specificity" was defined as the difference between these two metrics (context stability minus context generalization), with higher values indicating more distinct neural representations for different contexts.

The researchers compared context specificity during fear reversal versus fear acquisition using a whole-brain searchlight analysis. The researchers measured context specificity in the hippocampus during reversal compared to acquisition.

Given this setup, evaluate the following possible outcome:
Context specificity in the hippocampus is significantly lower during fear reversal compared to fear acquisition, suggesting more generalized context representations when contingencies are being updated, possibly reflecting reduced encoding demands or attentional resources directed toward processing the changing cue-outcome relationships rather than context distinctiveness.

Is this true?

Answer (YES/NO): NO